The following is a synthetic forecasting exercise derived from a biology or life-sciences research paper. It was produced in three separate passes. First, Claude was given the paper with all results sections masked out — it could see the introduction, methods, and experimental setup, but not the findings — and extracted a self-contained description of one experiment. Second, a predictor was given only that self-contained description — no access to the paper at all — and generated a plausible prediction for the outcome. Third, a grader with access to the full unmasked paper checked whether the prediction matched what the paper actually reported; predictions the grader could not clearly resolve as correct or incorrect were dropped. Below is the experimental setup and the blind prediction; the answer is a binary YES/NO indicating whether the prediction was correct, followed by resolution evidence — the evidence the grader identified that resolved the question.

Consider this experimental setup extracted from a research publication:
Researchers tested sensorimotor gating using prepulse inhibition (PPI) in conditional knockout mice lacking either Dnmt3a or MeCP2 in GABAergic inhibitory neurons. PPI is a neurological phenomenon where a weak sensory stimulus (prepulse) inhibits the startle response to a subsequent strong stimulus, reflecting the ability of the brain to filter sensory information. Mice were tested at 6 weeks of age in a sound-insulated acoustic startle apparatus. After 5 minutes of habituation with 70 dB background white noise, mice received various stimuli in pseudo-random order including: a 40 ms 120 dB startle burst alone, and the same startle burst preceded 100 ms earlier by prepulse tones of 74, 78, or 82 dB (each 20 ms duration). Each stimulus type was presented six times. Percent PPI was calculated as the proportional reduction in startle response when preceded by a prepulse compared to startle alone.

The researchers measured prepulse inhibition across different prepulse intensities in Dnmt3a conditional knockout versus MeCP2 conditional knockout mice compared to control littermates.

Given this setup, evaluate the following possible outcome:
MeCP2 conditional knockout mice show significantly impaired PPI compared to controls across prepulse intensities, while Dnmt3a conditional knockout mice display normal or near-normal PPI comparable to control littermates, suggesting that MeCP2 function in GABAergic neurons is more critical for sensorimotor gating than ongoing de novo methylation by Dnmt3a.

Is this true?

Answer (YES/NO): NO